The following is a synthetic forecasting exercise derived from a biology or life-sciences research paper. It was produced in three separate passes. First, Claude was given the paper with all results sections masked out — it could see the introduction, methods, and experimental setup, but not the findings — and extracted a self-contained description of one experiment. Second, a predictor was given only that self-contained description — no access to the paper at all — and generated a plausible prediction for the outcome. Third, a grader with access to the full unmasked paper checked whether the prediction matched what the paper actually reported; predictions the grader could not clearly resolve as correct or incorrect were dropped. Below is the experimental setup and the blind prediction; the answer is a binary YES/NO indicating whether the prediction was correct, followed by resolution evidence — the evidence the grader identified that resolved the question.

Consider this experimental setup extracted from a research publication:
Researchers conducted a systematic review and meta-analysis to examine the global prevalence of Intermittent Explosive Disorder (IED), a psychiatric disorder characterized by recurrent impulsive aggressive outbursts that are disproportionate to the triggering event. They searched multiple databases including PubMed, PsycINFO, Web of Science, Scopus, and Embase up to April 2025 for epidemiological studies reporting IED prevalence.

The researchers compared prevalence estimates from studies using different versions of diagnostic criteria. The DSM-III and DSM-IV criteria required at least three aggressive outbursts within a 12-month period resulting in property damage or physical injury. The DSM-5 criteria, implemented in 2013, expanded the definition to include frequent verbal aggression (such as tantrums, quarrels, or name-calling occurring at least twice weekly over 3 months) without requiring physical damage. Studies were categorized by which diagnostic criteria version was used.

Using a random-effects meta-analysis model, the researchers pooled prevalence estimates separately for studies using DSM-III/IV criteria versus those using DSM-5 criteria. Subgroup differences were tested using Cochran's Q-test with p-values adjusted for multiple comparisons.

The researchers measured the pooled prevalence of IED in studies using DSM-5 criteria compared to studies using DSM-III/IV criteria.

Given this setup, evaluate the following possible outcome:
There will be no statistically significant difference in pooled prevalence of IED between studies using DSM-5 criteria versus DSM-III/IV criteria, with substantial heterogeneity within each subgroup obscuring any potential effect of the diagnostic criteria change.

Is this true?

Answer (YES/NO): NO